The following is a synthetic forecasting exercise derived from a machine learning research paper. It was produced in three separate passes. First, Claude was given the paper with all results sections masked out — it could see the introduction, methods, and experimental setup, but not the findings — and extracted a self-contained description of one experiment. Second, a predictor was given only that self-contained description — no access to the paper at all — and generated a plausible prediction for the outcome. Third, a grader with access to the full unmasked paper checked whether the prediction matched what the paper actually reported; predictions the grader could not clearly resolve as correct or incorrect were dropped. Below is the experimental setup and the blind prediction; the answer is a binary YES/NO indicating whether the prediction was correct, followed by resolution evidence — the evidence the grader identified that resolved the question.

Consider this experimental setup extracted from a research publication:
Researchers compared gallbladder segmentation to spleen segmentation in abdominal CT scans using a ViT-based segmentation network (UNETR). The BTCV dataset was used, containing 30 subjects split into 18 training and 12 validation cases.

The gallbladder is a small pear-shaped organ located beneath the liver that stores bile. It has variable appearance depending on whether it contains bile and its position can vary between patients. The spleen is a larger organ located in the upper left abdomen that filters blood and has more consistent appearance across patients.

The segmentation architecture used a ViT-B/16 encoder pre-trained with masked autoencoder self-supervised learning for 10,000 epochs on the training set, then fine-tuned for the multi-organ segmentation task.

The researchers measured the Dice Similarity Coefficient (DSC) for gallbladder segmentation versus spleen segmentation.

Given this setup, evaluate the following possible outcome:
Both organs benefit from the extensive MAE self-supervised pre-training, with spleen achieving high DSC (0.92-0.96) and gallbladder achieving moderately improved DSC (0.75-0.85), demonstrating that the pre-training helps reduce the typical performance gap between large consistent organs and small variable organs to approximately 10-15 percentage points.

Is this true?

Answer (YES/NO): NO